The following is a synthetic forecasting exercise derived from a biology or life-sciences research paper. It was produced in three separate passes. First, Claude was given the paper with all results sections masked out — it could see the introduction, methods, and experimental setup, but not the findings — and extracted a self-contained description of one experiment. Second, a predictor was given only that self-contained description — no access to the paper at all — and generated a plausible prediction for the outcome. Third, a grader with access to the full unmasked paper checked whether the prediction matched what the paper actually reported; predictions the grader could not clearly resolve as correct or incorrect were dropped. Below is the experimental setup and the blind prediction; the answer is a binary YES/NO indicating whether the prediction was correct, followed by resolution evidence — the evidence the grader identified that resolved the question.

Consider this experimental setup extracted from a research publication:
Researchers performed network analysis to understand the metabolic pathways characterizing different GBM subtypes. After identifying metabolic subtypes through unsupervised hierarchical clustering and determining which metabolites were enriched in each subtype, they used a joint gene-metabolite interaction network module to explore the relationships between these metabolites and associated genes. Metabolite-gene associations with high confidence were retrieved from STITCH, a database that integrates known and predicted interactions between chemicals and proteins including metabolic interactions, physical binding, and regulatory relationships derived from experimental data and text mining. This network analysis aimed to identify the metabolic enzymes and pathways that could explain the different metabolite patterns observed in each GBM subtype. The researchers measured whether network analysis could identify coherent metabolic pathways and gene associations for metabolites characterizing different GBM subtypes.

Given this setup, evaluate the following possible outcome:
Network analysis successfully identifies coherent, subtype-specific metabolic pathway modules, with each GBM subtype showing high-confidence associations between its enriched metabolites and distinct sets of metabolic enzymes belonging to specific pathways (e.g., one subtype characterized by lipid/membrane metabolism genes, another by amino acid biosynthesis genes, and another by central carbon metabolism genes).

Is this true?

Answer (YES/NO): NO